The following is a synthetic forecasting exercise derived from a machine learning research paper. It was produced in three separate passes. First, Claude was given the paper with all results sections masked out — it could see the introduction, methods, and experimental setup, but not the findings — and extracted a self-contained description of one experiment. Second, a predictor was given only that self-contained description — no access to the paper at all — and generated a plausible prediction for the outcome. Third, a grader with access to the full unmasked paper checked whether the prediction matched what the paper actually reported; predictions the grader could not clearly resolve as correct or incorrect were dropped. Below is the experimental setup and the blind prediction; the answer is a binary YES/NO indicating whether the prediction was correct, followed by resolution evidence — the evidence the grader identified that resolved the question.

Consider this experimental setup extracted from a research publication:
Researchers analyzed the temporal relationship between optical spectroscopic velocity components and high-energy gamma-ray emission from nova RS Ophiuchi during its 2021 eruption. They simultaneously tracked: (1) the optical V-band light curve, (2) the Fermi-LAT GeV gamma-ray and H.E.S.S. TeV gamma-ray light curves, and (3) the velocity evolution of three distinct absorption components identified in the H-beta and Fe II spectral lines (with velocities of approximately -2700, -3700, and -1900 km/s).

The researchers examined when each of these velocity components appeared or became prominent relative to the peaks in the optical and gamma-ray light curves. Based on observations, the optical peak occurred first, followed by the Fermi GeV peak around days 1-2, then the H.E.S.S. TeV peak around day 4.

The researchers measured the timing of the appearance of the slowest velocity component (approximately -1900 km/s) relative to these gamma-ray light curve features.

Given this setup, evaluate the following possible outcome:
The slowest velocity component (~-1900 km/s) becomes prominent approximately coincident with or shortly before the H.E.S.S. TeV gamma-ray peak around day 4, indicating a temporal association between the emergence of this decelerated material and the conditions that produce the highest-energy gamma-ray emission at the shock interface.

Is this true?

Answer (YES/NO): YES